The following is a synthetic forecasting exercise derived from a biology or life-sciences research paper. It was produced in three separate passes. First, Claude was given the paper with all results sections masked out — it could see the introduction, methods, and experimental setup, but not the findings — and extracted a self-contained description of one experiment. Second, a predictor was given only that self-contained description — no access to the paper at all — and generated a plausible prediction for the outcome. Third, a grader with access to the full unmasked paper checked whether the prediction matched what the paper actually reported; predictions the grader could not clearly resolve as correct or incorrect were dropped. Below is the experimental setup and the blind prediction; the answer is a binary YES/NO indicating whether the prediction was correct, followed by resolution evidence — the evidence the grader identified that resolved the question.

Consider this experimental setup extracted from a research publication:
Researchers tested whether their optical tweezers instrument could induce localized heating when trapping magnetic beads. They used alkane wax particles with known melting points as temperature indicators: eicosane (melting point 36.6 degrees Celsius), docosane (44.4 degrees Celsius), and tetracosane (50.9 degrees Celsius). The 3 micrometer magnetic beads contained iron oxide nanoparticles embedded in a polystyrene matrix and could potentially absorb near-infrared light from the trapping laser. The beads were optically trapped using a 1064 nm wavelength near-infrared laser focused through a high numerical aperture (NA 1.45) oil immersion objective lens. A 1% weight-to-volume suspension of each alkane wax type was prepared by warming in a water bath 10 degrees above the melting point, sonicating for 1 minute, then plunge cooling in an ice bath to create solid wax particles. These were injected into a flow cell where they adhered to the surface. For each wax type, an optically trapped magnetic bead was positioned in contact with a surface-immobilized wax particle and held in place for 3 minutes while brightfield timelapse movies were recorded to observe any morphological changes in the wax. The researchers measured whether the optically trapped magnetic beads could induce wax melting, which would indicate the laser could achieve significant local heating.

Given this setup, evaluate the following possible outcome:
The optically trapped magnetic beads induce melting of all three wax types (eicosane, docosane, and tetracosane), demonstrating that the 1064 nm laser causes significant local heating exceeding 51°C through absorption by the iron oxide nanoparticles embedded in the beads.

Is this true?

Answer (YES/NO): NO